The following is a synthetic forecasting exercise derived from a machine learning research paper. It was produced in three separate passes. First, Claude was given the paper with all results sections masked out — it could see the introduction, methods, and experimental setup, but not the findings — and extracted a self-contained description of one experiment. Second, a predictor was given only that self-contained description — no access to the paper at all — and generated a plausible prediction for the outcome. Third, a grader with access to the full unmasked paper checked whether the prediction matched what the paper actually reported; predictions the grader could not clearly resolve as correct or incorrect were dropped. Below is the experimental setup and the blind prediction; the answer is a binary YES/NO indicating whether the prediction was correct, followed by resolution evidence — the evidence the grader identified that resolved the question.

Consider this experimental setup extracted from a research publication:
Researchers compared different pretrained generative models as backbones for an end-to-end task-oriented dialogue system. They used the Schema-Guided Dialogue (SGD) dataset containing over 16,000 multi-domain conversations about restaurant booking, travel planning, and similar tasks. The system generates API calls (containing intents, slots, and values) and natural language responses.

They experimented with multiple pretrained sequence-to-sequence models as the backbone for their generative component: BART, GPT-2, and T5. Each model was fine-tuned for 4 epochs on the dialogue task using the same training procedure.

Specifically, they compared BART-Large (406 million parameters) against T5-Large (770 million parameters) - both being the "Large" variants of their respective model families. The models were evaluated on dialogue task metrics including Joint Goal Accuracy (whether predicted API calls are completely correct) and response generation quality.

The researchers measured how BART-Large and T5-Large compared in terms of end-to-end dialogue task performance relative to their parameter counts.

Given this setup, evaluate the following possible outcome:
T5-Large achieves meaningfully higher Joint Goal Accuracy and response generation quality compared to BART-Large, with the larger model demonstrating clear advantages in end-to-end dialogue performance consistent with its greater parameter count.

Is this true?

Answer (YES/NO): NO